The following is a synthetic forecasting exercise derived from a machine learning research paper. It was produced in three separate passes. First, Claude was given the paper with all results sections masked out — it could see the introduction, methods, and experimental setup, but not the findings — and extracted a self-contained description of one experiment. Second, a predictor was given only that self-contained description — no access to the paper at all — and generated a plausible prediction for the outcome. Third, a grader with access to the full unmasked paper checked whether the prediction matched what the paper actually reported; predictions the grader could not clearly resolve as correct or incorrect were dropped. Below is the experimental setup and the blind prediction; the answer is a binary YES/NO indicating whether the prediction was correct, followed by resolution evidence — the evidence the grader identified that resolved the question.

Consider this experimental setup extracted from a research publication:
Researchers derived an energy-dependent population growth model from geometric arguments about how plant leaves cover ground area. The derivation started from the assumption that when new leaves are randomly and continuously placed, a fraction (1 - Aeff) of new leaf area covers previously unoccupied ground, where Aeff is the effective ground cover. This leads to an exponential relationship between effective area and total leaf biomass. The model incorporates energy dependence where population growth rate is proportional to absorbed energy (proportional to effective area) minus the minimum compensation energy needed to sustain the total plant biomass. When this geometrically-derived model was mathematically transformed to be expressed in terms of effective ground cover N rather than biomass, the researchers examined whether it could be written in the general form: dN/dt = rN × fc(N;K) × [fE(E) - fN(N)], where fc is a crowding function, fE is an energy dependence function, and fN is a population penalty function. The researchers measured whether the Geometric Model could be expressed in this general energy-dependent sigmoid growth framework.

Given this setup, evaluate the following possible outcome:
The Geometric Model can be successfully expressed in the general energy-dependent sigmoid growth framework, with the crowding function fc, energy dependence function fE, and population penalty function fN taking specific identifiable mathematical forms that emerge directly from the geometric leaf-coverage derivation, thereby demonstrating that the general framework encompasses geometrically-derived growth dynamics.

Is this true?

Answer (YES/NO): YES